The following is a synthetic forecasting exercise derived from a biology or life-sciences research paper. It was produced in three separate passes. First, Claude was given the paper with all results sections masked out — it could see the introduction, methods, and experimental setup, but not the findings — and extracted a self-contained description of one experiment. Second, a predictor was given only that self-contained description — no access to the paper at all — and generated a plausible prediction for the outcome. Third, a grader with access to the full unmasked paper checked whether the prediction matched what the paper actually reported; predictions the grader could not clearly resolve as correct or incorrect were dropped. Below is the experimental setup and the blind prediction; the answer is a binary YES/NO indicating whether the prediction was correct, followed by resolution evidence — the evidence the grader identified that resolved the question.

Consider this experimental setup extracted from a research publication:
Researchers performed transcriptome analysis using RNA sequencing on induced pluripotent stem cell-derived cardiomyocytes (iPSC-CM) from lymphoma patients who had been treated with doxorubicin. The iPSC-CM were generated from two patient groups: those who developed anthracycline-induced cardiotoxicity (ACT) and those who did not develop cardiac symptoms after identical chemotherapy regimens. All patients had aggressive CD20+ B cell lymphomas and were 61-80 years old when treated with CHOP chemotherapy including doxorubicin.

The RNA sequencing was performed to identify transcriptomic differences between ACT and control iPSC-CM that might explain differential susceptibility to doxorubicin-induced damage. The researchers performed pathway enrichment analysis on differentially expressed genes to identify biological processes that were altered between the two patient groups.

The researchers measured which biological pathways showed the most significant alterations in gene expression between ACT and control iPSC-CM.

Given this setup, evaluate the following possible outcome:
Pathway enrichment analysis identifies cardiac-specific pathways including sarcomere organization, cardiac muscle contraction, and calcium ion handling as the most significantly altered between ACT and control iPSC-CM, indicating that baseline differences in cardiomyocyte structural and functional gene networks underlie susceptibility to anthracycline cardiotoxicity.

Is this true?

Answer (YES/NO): NO